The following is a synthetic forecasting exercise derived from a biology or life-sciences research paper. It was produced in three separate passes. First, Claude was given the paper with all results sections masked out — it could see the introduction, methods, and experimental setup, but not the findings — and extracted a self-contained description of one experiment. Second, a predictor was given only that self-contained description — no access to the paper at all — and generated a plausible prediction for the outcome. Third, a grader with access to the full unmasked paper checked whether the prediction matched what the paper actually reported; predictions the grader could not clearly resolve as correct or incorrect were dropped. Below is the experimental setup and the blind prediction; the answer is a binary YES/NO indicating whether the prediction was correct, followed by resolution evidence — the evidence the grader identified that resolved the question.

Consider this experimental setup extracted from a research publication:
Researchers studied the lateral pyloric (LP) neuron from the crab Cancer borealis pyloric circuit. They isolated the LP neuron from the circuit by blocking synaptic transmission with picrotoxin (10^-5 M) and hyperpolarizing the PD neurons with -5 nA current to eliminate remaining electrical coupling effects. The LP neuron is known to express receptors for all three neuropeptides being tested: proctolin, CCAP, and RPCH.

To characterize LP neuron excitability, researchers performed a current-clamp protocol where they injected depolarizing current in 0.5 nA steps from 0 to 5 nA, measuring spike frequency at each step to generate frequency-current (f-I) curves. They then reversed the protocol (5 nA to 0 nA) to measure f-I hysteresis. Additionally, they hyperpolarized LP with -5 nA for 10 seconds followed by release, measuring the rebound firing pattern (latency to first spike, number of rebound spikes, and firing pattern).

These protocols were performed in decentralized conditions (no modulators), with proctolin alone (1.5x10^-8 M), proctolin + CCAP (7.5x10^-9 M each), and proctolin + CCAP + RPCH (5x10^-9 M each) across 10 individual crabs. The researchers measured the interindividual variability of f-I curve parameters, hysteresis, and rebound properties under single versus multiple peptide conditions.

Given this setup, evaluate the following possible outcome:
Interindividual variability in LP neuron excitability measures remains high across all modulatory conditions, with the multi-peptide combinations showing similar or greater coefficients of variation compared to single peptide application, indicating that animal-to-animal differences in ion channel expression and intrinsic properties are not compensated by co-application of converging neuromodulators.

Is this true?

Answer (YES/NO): YES